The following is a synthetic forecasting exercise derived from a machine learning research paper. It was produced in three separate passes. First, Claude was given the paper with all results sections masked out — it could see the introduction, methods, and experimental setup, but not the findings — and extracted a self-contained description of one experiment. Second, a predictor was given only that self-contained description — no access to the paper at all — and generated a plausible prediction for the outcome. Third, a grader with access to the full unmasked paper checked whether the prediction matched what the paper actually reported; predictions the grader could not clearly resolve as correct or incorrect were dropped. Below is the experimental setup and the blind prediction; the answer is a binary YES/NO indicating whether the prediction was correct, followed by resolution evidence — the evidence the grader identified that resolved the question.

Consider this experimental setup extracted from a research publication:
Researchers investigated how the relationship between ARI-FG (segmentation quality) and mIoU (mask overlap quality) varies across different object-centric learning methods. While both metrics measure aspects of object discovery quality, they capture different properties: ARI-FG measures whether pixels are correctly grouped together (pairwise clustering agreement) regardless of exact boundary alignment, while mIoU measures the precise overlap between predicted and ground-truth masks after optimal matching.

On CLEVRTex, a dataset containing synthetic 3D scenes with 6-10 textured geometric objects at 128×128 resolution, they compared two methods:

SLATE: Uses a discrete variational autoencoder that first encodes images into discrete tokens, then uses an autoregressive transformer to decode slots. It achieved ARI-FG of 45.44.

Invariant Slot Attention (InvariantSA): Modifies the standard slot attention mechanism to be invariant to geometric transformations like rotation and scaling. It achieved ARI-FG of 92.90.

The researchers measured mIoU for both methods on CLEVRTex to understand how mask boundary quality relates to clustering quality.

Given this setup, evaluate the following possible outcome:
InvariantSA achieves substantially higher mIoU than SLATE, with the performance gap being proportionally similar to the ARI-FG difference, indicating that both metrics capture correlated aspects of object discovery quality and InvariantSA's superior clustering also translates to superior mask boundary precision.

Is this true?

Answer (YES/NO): NO